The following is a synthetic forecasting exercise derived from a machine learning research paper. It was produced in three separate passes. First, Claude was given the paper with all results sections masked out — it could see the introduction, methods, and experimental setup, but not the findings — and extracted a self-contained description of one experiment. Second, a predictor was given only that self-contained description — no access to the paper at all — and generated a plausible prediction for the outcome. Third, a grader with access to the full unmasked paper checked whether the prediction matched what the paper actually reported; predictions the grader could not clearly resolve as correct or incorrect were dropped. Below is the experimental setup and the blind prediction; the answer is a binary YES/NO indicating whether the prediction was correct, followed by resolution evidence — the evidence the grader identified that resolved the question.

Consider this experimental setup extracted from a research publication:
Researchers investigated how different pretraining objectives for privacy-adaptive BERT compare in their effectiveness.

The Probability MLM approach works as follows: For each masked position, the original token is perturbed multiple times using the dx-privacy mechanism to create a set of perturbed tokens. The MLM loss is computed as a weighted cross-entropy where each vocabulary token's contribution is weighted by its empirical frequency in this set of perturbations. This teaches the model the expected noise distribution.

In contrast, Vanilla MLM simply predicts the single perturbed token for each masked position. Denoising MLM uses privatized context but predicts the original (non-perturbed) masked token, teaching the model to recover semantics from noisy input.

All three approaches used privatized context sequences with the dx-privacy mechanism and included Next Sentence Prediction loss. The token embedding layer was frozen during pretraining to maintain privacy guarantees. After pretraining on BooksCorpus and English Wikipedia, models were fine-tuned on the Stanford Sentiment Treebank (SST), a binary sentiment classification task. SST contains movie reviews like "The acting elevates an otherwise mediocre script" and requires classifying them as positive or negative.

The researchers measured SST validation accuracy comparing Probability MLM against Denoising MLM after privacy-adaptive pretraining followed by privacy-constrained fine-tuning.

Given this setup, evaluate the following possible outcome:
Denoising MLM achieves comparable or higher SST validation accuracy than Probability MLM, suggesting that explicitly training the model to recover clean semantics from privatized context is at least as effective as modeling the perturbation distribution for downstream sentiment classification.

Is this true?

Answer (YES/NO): YES